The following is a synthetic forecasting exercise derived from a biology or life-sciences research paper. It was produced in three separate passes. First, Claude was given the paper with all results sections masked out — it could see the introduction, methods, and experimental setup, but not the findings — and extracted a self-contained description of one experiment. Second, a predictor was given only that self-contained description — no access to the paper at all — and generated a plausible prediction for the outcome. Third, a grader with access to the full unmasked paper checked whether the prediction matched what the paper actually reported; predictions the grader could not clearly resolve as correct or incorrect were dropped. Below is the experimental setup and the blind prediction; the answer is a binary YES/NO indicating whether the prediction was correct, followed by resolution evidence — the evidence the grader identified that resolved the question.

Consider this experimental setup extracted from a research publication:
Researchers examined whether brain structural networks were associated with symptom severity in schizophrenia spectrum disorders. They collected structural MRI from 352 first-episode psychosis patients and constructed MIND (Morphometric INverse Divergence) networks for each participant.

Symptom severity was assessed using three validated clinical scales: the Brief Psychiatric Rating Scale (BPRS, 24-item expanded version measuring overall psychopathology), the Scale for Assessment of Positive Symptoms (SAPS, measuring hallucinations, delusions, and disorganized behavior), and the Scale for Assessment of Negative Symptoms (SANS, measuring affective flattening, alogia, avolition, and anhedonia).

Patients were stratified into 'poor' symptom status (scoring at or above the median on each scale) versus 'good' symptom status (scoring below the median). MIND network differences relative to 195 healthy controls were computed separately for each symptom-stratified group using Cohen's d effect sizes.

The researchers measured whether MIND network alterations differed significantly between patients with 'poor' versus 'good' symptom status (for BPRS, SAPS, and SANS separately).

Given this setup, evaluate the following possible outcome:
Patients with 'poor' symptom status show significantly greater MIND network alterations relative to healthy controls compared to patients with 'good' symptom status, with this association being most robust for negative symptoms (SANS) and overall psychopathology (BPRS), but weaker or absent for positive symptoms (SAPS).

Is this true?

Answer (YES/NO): NO